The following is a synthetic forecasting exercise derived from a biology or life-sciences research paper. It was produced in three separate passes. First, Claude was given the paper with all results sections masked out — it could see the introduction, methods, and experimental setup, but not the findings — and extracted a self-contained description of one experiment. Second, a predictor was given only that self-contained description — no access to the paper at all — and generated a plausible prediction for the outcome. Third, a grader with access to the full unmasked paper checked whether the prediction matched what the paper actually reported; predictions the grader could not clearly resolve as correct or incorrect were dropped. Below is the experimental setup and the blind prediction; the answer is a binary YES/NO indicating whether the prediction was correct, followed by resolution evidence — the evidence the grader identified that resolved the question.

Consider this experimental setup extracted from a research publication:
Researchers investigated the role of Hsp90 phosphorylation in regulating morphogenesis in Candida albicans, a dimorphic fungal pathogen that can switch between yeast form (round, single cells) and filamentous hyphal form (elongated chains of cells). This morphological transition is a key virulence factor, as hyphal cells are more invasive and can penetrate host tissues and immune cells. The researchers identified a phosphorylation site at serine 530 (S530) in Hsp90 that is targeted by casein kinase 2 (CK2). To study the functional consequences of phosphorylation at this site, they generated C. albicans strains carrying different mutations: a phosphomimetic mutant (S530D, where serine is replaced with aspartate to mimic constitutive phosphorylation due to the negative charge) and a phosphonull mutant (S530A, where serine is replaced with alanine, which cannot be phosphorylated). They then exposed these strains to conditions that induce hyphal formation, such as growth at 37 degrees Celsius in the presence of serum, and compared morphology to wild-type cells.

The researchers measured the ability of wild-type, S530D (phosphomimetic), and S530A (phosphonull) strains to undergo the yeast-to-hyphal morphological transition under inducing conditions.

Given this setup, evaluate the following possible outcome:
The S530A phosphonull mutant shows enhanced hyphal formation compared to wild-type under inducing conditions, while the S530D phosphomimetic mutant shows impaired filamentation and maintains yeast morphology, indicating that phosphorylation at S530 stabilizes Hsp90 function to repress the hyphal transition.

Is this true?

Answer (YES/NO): NO